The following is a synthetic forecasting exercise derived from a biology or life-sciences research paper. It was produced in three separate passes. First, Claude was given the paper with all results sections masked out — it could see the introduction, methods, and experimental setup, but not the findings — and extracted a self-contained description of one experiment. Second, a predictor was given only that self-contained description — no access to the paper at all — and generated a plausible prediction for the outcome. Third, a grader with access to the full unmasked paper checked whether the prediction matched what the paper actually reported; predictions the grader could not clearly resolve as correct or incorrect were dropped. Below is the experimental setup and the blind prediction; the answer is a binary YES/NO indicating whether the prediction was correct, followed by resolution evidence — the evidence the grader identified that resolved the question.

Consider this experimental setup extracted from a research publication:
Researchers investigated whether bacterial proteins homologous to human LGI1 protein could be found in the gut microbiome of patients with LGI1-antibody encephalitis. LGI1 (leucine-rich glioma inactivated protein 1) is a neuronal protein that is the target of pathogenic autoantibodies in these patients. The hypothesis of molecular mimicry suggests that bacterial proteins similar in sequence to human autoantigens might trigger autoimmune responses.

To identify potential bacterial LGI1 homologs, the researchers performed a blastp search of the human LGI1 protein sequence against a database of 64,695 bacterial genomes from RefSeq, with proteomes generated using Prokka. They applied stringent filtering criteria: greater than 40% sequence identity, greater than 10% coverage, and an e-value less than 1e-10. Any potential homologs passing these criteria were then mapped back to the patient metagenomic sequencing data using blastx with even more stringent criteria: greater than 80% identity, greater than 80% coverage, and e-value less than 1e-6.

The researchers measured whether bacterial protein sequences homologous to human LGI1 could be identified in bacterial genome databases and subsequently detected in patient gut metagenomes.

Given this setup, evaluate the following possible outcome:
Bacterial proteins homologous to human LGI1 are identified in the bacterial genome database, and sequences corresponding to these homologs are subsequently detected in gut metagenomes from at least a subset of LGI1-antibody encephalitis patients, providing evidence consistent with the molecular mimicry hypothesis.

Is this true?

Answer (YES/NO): NO